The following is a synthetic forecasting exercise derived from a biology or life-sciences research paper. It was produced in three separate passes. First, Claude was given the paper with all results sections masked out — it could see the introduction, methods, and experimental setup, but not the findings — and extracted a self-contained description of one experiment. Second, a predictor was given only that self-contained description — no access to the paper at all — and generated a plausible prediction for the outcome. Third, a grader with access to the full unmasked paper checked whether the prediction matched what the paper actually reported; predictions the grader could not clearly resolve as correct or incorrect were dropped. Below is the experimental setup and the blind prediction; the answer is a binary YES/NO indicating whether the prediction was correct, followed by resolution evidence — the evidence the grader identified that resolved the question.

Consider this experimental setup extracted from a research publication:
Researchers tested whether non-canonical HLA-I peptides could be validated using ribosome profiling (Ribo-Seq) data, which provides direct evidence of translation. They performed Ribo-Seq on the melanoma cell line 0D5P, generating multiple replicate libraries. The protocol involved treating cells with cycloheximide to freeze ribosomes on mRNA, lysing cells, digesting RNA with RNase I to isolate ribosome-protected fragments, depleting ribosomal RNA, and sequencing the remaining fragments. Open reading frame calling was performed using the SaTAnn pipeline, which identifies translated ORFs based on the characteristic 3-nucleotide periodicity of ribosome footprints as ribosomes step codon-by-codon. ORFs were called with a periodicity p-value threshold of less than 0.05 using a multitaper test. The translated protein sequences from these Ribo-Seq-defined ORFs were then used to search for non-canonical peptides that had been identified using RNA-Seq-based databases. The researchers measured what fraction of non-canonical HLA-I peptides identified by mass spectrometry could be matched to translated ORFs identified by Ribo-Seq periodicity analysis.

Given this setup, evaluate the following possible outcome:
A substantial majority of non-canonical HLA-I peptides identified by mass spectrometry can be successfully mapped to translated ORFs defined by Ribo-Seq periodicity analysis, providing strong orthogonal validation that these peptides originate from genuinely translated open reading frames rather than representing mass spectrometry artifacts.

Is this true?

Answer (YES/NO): NO